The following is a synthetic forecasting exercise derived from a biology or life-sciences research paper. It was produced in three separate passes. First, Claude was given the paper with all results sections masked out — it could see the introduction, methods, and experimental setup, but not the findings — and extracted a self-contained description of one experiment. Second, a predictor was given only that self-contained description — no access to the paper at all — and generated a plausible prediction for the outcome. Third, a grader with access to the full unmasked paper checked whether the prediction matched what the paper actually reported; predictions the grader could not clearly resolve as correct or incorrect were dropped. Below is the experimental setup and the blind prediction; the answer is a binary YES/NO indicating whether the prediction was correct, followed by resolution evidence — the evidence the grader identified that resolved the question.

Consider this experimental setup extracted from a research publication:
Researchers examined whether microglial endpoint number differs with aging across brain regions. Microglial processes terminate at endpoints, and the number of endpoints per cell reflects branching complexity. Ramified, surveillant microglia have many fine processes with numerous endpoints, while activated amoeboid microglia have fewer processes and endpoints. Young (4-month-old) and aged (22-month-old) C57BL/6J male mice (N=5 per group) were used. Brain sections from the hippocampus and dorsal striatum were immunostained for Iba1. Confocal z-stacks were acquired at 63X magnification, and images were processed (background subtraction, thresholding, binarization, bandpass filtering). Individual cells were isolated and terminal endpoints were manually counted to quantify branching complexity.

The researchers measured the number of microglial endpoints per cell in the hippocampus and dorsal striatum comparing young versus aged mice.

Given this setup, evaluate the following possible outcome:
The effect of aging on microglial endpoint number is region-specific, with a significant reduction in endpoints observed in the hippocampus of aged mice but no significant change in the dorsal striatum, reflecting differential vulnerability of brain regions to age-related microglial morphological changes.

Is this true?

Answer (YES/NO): NO